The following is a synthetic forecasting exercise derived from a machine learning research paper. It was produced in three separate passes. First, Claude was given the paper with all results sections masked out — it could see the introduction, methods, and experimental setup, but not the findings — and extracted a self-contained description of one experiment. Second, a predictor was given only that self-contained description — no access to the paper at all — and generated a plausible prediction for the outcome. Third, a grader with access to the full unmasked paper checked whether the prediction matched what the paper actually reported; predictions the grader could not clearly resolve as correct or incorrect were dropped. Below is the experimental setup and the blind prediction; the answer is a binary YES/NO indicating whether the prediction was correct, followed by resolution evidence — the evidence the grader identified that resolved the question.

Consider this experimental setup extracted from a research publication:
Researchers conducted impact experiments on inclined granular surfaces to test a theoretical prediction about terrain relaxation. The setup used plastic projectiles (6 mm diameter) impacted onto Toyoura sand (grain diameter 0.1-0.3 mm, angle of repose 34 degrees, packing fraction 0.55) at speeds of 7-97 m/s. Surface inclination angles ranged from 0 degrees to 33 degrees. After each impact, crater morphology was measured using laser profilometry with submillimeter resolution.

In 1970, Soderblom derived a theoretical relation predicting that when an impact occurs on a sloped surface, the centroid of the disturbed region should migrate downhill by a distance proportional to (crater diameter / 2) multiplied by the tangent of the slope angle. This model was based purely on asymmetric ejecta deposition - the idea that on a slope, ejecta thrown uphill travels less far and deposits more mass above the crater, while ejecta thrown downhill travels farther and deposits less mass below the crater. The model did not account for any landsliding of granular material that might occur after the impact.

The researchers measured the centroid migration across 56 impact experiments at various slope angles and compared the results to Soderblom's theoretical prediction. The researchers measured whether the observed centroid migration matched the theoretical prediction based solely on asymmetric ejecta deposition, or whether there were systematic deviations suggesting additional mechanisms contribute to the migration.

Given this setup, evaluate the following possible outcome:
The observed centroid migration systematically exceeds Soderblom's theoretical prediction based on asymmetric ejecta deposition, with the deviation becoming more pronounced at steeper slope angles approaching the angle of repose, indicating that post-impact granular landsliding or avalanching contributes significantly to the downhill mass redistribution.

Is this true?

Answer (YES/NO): YES